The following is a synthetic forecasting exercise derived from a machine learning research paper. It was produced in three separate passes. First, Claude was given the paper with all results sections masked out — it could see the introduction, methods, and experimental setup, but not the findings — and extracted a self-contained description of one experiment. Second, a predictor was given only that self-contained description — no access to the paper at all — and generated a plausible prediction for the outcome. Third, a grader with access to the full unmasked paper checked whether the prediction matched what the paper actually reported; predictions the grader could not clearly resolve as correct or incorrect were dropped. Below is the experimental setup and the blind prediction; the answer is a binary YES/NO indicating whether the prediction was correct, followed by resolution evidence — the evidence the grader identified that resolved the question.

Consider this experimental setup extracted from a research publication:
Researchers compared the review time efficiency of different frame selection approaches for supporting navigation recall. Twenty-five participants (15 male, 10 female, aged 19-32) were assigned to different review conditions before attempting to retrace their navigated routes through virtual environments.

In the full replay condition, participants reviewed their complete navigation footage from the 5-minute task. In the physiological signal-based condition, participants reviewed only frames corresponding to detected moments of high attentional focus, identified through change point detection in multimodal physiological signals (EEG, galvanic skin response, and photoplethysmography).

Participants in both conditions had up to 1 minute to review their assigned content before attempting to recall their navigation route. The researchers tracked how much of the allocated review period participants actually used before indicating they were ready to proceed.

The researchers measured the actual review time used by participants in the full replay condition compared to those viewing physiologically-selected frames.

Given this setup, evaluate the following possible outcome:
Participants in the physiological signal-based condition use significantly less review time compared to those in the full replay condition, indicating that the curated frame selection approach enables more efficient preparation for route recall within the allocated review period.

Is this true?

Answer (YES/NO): YES